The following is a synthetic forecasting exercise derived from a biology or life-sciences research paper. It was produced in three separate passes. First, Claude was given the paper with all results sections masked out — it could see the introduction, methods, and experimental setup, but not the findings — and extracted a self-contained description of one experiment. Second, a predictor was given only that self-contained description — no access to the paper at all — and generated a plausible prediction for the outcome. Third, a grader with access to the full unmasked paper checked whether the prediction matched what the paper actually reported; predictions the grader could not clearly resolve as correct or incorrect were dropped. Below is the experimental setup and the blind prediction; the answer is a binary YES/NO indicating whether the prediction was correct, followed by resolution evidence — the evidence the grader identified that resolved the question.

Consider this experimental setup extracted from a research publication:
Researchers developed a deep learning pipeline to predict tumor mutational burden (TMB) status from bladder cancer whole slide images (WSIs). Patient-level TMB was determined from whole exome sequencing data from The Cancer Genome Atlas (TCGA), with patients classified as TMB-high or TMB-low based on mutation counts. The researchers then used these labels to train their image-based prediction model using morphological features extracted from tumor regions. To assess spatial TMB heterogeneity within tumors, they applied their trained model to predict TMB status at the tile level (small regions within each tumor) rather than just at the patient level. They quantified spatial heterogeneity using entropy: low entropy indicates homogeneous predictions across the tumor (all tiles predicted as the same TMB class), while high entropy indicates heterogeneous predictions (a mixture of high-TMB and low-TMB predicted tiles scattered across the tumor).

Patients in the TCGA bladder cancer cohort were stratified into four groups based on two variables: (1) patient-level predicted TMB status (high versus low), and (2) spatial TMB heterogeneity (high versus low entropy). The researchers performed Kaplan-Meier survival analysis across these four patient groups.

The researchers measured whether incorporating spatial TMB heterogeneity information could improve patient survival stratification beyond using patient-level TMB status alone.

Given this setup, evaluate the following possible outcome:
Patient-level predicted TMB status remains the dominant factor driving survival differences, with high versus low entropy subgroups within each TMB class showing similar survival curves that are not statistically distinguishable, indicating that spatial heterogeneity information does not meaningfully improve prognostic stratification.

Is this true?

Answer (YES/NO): NO